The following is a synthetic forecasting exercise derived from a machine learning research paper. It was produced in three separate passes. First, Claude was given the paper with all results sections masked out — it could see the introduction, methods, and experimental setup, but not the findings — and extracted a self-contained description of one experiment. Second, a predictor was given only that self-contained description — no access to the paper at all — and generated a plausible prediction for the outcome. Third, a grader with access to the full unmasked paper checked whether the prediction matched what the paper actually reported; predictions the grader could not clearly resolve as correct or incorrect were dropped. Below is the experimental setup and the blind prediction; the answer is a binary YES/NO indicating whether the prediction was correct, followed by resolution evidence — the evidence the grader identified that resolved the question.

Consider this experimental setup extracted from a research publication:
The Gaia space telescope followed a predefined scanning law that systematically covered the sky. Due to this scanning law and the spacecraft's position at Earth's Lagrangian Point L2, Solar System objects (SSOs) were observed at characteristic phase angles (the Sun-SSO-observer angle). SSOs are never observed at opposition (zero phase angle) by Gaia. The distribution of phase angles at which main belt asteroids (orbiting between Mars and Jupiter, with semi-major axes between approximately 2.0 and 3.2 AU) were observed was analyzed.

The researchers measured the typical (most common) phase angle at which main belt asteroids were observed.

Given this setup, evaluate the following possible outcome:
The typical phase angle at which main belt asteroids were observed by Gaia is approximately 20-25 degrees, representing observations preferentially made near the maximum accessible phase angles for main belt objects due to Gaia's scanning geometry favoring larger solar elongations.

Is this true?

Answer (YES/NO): NO